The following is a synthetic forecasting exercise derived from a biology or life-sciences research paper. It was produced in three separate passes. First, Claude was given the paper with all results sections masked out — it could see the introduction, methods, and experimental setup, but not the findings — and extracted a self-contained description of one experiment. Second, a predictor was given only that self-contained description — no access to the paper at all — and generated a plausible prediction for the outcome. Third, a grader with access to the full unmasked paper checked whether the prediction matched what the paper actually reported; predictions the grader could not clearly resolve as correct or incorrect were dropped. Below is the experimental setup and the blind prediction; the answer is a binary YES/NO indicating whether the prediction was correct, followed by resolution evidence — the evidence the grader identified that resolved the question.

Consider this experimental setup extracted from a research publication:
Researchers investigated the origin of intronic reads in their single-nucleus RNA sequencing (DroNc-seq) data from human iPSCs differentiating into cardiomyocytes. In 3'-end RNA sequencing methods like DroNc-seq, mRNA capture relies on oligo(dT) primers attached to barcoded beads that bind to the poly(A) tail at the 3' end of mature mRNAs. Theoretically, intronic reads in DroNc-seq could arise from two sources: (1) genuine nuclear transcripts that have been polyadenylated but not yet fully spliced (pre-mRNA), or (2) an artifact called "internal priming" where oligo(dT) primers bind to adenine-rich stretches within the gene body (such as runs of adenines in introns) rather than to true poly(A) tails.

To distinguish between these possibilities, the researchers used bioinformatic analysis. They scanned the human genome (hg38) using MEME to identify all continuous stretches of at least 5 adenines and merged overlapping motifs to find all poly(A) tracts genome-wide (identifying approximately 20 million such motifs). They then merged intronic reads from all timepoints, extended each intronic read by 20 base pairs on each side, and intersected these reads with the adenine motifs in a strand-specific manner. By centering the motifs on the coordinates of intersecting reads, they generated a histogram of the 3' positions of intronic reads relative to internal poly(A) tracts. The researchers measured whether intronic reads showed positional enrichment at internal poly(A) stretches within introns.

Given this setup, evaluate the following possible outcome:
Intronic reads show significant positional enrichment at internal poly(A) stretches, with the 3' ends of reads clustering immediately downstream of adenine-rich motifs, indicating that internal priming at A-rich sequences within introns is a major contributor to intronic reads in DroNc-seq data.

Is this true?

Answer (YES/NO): NO